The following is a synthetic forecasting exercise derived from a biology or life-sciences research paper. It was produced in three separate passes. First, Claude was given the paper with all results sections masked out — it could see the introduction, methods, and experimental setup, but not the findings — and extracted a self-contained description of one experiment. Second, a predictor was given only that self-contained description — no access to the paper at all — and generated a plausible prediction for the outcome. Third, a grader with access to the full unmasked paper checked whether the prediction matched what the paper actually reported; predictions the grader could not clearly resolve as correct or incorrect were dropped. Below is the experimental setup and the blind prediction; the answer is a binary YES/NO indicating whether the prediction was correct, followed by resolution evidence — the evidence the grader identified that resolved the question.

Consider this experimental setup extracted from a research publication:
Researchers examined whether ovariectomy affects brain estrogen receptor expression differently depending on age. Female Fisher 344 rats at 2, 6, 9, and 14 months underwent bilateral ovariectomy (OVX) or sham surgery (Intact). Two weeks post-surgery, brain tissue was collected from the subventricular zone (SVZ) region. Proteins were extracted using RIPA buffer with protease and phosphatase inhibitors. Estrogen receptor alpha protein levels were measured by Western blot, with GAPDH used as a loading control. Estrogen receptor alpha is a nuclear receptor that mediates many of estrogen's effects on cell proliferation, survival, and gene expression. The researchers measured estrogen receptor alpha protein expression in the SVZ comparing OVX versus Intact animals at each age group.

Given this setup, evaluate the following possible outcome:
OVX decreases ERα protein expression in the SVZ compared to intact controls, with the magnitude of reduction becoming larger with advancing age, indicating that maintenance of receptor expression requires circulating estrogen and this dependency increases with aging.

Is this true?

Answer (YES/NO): NO